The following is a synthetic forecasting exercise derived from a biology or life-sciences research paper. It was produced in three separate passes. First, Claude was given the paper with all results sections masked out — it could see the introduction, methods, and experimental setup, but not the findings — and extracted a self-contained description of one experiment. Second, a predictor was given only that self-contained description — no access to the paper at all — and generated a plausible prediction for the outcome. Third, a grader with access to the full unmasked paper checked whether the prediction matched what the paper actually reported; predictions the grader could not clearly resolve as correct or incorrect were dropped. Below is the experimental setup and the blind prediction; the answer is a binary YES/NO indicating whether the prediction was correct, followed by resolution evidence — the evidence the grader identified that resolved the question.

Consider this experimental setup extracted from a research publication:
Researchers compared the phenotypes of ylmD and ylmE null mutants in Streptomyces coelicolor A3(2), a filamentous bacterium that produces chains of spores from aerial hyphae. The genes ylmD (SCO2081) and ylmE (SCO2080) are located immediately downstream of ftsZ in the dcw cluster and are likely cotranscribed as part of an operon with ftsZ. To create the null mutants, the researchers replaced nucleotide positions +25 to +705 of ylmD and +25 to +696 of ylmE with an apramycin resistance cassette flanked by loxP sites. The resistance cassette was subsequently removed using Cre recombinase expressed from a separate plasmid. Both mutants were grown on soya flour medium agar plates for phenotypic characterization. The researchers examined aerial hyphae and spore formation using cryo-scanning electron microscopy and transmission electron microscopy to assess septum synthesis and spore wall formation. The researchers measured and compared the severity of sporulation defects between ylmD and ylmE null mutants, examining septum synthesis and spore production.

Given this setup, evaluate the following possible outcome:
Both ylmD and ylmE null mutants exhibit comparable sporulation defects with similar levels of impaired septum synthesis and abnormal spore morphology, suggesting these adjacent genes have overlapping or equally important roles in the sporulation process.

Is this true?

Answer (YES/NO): NO